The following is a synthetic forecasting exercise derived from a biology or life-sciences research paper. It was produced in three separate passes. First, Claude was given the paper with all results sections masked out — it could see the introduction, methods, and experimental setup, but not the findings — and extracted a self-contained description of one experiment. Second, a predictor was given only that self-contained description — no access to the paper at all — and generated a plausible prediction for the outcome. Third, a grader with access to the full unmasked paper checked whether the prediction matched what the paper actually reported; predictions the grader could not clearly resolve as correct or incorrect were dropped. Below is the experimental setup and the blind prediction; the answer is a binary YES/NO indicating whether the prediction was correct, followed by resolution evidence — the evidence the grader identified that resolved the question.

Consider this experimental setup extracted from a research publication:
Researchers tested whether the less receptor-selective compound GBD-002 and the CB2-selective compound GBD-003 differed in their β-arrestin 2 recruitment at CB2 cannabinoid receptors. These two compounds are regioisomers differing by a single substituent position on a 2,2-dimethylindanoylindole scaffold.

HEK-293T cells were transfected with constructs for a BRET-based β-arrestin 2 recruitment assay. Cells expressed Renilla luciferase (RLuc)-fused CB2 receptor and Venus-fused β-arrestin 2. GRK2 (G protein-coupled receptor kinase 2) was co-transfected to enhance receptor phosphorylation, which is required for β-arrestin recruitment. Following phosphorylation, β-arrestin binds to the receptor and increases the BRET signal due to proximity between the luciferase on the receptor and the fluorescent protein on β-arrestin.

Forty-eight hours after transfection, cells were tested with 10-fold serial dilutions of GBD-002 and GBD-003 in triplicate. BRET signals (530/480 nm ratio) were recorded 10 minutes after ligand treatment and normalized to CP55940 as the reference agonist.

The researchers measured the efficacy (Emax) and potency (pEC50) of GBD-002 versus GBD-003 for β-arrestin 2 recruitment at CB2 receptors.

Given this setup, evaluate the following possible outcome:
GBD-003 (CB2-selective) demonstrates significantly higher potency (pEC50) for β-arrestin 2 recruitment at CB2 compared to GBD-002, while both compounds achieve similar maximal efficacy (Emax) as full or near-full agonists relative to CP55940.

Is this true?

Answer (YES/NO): NO